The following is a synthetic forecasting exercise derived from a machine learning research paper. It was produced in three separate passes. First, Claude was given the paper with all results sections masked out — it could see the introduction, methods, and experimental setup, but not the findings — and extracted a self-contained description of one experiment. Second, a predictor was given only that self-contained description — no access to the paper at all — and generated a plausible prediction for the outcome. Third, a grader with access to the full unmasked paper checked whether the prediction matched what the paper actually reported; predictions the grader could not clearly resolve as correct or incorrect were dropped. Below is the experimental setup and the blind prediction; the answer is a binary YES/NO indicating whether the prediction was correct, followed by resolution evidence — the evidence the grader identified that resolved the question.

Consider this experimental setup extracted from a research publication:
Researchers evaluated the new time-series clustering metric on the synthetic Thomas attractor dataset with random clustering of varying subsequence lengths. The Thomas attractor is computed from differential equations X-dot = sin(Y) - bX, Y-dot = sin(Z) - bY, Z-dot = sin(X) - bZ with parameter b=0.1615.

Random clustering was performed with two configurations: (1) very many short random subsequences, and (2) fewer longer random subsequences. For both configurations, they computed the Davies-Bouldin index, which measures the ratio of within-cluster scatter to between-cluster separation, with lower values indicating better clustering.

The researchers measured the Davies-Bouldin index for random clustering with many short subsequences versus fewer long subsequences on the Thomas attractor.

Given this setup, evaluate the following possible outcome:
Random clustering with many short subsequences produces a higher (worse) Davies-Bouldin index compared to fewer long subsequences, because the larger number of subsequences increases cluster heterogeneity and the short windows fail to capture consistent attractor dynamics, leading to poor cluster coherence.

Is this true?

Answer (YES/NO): YES